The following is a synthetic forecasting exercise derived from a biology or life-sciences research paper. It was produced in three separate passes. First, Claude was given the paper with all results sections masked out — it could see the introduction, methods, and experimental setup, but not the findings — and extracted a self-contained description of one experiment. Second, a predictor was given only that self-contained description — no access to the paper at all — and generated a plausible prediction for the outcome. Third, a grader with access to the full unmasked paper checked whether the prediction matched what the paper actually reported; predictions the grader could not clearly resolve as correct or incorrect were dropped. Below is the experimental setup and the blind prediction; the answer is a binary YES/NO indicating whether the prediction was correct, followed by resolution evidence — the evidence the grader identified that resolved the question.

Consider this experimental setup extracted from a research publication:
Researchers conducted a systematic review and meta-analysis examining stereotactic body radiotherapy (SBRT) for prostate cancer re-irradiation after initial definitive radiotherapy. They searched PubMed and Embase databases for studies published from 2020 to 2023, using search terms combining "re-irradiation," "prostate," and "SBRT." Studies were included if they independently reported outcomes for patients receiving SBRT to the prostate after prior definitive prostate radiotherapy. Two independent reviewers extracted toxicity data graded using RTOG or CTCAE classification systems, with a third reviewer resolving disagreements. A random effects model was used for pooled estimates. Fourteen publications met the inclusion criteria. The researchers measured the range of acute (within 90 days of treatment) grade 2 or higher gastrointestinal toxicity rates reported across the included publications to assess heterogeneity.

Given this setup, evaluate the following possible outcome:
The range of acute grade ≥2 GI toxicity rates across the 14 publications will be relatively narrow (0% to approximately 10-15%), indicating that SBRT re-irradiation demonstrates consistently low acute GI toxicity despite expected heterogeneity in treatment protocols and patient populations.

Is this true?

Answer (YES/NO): NO